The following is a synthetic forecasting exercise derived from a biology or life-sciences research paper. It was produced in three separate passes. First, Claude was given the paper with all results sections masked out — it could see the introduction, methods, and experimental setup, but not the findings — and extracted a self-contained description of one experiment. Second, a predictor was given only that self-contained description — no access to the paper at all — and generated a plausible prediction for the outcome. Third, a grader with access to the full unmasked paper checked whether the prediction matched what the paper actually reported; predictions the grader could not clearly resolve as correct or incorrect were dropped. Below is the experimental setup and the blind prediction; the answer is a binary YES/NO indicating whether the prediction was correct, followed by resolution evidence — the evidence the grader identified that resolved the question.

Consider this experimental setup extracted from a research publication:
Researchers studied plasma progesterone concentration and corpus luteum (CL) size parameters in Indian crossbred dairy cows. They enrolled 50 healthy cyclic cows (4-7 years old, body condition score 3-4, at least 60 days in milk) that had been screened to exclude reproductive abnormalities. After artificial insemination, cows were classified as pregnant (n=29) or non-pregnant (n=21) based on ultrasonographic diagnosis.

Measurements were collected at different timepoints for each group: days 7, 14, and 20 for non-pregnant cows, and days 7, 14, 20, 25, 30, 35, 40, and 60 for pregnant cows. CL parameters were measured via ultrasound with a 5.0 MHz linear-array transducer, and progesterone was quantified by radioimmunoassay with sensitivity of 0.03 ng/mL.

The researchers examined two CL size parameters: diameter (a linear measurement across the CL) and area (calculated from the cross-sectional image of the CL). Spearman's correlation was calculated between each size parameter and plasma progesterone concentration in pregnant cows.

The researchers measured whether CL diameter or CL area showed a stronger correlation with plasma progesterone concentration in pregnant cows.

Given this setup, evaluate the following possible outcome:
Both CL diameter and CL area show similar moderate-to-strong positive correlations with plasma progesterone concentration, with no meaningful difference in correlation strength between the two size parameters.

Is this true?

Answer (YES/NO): NO